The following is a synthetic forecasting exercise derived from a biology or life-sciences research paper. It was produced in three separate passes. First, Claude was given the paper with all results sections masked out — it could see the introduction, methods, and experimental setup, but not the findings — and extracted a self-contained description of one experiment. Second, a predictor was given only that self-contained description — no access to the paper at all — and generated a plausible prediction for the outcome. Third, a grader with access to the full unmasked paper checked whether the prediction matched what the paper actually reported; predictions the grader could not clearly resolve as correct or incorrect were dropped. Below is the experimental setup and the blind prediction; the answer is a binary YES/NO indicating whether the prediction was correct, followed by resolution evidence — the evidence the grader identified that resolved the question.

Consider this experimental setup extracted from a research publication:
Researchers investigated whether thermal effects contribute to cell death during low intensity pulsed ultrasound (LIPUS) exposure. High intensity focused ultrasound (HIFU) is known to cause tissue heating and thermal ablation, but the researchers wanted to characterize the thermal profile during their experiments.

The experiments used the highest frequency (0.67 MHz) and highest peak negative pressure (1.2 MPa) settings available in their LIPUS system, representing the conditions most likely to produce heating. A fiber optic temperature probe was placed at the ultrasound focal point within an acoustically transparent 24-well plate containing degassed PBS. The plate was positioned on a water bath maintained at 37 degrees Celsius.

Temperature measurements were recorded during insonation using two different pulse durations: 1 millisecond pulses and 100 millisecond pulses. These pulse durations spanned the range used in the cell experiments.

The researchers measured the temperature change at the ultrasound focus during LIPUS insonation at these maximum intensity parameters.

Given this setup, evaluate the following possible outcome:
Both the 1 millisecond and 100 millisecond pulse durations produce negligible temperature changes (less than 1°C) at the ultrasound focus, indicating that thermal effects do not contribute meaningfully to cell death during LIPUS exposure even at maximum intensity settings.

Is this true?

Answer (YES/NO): YES